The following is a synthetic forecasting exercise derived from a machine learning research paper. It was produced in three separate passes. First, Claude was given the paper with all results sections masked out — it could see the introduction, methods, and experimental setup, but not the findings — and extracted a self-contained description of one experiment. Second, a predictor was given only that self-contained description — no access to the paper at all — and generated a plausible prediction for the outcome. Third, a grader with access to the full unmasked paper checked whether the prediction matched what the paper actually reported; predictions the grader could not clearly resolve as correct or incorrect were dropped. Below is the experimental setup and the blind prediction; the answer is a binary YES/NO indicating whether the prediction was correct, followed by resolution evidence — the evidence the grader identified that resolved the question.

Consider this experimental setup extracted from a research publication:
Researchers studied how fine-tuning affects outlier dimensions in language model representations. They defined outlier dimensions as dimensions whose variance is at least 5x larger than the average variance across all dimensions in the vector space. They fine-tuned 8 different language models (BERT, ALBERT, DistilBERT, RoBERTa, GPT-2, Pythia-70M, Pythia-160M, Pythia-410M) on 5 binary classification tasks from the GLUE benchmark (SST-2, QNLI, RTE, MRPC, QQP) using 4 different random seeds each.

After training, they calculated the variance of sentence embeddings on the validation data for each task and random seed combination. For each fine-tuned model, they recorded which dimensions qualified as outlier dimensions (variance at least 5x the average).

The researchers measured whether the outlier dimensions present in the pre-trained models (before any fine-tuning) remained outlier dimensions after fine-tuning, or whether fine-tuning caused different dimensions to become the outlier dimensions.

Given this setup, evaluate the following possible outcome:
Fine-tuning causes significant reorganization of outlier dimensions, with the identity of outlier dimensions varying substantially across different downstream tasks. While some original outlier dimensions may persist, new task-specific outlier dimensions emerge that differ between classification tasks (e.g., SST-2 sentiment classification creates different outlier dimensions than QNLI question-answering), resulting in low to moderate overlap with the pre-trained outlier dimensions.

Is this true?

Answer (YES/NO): NO